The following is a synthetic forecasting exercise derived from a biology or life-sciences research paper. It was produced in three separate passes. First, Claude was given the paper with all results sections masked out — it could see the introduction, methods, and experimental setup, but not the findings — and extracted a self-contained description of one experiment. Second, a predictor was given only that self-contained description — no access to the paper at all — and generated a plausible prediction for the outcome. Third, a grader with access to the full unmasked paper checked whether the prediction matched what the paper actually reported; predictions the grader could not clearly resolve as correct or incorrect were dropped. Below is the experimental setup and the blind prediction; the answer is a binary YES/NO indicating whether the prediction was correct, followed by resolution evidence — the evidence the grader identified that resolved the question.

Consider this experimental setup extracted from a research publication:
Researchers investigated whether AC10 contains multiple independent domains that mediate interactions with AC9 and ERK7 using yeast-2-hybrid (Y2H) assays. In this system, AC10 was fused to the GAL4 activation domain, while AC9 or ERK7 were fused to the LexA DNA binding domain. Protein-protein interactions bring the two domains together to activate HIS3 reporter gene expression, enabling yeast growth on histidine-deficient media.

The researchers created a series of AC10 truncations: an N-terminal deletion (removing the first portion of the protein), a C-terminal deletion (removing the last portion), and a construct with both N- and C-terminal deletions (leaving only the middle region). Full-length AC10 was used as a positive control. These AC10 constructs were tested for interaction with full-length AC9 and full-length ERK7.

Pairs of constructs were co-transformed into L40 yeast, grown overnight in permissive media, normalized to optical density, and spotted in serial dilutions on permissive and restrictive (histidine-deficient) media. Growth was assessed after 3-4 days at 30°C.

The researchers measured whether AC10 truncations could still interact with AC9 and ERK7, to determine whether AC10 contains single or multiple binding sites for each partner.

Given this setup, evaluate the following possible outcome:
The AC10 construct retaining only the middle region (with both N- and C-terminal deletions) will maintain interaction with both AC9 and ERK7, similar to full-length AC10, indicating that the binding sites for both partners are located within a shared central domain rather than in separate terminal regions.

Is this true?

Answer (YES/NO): NO